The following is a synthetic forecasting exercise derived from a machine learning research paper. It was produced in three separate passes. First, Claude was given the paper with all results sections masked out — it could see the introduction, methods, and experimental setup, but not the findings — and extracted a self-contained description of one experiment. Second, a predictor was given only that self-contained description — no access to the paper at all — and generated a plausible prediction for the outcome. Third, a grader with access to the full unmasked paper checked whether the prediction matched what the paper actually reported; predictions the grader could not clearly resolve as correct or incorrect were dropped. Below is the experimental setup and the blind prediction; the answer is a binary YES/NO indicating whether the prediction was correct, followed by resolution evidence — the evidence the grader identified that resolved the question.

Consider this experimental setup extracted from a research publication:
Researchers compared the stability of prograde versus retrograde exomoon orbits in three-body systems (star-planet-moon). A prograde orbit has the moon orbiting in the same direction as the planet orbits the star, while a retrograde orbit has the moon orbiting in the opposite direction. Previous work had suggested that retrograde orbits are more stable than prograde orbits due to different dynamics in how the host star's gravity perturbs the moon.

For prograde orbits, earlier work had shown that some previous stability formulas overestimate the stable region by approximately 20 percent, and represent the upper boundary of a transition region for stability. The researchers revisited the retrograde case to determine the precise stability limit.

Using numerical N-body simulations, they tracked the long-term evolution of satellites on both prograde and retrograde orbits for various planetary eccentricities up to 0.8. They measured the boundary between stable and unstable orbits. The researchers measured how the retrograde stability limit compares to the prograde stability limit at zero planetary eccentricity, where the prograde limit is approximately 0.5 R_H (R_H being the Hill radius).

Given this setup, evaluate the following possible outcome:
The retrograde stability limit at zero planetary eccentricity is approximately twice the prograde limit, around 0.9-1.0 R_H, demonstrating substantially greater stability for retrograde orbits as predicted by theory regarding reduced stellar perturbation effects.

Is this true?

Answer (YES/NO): NO